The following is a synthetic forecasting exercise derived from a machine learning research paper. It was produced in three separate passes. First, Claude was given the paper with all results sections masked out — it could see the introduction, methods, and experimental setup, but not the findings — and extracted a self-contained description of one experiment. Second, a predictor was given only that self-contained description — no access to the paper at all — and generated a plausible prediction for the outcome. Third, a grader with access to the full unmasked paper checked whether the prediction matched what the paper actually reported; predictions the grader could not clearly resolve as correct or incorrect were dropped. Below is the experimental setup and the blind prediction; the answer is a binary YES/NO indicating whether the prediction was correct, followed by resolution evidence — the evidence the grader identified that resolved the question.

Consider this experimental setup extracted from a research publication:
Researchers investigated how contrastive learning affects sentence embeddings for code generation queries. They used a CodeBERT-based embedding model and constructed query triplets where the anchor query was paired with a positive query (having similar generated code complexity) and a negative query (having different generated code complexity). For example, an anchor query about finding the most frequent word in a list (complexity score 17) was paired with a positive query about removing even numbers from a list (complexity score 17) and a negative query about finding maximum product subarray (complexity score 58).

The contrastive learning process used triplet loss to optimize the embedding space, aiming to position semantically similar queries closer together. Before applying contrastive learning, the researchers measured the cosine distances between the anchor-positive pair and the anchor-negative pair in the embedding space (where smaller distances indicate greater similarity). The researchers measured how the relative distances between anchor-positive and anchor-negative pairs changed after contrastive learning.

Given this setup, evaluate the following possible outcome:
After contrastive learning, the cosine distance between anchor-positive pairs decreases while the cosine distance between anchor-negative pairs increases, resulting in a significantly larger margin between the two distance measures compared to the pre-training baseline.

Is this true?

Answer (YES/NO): YES